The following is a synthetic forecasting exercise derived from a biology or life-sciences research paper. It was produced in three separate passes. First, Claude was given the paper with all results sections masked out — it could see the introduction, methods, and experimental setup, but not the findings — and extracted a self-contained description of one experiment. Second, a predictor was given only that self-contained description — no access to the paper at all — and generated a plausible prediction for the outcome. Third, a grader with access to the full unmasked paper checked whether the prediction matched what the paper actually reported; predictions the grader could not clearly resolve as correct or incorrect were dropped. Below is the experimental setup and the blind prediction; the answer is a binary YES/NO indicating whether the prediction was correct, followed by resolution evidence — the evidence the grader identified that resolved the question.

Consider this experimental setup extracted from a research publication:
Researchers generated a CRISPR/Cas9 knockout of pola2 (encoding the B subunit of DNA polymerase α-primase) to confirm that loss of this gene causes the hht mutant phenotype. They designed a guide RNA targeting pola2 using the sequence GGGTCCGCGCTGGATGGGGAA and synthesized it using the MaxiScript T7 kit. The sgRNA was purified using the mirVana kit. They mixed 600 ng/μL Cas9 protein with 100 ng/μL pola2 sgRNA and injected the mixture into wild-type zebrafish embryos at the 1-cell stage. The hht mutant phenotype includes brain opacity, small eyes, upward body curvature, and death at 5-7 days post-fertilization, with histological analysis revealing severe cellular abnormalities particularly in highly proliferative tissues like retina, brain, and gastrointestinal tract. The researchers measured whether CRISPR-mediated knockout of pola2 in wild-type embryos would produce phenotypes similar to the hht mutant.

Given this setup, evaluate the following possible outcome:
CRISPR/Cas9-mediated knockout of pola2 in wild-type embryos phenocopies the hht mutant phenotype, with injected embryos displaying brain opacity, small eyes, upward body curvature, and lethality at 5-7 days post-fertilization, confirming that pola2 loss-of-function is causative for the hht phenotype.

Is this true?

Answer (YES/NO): NO